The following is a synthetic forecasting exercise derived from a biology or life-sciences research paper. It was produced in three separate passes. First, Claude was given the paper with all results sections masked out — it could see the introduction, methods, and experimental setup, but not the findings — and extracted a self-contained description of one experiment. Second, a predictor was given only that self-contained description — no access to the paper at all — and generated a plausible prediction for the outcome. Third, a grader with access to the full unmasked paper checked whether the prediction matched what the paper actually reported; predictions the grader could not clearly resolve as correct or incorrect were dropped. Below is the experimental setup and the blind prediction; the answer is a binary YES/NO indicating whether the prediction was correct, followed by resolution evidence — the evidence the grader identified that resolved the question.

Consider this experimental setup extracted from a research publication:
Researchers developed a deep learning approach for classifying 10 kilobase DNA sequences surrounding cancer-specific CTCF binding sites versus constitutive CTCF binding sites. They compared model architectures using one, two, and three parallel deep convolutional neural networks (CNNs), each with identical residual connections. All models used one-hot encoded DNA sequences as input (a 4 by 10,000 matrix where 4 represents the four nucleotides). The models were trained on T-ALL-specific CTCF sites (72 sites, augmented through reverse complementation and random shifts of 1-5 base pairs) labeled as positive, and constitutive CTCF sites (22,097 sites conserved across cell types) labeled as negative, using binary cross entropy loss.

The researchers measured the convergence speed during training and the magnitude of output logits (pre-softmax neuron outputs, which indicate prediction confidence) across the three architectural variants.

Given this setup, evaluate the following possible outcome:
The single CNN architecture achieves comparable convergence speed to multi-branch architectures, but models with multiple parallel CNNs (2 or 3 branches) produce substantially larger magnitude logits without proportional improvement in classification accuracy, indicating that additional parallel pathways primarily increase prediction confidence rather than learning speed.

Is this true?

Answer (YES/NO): NO